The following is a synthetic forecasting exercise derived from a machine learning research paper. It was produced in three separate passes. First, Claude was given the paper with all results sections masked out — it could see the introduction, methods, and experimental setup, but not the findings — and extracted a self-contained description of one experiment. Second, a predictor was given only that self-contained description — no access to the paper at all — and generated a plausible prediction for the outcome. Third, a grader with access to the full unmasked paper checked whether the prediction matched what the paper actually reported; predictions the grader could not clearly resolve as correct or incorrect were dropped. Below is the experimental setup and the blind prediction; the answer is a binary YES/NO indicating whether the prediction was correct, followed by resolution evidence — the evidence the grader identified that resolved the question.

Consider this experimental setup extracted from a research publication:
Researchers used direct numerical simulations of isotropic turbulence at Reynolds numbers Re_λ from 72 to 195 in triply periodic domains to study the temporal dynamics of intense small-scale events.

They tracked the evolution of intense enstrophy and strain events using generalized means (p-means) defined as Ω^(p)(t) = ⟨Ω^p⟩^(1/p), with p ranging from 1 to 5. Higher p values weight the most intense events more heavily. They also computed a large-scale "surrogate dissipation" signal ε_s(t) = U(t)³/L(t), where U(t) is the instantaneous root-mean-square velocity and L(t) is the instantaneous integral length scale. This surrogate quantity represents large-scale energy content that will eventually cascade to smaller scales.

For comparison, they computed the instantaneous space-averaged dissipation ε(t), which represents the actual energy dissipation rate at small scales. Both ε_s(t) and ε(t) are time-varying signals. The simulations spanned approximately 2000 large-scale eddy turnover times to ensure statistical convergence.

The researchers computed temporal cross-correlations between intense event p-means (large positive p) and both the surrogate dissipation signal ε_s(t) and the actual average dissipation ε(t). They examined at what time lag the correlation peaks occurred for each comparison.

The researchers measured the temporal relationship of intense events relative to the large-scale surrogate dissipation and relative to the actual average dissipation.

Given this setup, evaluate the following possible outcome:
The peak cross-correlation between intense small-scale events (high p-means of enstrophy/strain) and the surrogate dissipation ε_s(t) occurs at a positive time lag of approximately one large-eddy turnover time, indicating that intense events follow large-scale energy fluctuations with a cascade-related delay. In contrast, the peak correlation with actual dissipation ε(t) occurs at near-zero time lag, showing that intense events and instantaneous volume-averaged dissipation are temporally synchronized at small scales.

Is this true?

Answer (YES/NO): NO